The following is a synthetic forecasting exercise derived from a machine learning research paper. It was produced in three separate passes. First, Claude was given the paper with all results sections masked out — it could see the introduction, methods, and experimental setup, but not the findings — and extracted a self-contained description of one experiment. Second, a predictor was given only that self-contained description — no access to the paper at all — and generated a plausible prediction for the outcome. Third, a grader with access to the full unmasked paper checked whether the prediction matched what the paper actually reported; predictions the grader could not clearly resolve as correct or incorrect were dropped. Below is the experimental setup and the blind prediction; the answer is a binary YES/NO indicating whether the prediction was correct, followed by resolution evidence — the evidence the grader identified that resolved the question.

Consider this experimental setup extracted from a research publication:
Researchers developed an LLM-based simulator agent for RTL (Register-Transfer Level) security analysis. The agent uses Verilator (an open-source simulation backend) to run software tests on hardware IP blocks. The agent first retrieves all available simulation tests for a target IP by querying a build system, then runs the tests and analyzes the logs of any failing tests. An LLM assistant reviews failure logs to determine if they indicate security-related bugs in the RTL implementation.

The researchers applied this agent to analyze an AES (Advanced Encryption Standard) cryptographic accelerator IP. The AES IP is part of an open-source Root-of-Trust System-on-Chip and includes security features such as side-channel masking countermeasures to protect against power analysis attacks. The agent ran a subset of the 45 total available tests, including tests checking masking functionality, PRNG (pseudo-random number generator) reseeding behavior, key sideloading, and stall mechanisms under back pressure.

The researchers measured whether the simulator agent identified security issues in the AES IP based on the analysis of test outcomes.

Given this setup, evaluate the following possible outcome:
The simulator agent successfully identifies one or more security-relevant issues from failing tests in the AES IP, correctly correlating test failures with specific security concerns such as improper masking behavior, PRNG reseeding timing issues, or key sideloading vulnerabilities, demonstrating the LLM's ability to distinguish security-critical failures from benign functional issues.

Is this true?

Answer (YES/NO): NO